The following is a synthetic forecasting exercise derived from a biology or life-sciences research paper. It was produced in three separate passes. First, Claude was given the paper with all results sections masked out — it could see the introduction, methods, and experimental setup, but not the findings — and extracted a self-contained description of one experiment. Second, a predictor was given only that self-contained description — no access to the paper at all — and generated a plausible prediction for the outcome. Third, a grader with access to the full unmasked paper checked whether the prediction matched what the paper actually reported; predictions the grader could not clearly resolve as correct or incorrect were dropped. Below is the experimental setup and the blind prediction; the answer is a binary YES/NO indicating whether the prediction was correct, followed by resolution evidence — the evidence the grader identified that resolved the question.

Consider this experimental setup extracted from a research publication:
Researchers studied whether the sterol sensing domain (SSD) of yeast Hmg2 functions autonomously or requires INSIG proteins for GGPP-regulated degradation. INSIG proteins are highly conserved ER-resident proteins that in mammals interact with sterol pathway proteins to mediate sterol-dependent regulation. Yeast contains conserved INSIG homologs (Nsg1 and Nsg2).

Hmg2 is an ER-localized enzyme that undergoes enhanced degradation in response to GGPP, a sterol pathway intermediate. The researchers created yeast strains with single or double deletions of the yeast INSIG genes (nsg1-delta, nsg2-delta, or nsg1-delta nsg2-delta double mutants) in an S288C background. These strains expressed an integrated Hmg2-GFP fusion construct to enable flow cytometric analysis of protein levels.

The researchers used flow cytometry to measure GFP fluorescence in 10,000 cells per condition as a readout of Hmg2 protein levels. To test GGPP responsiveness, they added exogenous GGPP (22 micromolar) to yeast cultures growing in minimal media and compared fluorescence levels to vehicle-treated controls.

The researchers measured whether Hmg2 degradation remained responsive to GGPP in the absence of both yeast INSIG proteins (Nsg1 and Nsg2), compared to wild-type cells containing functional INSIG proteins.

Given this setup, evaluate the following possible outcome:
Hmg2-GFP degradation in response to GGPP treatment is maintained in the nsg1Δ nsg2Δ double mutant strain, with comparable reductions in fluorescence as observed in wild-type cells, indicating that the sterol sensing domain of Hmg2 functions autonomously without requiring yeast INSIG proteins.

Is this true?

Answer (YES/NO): YES